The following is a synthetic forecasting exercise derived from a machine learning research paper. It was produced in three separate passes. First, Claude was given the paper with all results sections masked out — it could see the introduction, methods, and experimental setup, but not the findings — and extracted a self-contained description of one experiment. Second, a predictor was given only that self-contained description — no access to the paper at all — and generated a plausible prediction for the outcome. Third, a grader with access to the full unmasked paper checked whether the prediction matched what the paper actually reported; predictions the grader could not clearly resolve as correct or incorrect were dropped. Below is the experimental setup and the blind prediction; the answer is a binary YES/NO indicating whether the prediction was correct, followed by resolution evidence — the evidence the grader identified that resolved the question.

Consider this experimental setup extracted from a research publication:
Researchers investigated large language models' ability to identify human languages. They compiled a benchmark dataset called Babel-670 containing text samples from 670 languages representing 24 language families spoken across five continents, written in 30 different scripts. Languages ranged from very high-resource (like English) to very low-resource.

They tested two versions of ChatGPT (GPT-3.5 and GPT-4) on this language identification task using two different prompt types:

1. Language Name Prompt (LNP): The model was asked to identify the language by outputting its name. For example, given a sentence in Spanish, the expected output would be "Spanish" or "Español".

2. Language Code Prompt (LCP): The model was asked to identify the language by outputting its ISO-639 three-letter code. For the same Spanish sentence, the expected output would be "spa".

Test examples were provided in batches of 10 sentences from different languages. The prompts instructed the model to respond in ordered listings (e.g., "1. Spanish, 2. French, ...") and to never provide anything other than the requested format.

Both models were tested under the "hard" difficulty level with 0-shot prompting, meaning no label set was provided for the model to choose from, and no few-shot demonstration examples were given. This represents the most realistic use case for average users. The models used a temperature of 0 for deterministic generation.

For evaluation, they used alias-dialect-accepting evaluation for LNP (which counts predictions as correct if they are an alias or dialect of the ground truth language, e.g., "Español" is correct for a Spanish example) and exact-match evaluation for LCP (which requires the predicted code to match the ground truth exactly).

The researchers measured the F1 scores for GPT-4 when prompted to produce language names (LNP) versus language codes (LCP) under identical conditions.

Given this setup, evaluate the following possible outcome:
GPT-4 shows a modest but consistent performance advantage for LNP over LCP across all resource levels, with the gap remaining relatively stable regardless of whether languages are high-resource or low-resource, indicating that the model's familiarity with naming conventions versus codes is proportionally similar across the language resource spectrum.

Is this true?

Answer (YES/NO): NO